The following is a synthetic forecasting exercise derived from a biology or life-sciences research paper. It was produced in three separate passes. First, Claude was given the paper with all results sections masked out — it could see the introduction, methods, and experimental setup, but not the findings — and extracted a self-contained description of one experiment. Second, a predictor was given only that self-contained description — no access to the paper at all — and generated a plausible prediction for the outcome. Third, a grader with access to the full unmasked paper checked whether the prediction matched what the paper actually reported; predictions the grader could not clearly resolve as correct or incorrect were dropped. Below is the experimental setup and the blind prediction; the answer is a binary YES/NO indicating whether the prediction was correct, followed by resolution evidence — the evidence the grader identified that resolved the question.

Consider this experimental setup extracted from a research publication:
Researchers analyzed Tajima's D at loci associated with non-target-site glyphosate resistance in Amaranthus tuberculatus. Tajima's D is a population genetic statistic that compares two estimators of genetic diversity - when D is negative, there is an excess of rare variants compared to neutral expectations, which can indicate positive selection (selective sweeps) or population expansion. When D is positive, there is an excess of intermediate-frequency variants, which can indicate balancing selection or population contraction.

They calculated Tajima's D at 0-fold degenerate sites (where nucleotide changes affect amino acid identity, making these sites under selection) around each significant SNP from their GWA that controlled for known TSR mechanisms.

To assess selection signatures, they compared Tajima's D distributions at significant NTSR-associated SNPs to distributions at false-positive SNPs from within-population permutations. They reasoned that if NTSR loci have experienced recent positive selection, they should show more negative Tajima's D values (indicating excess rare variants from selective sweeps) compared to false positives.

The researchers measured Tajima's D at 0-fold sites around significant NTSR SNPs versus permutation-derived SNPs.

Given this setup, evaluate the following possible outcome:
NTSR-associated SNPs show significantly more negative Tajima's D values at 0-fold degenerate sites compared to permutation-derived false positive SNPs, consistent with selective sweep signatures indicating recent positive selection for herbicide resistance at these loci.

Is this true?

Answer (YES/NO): NO